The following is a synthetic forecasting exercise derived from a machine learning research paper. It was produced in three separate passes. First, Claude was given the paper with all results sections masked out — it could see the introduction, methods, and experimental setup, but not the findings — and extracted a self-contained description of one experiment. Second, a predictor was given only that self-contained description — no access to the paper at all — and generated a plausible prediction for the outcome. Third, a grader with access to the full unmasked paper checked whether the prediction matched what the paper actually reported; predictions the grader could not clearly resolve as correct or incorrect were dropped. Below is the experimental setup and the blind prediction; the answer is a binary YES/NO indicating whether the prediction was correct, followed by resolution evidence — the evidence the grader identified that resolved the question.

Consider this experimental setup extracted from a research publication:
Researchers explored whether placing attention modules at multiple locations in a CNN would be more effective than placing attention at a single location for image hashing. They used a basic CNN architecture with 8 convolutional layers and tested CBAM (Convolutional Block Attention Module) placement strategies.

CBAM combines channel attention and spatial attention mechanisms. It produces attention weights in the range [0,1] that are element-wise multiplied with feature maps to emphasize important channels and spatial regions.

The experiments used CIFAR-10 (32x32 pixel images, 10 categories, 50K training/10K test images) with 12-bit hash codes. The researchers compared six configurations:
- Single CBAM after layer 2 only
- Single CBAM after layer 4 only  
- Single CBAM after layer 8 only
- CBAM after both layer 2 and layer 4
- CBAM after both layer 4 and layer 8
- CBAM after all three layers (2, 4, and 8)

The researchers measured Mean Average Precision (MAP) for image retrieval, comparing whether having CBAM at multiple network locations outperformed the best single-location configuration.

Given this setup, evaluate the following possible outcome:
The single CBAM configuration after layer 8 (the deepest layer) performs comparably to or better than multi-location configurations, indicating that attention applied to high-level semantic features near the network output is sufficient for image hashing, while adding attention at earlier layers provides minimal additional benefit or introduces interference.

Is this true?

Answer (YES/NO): NO